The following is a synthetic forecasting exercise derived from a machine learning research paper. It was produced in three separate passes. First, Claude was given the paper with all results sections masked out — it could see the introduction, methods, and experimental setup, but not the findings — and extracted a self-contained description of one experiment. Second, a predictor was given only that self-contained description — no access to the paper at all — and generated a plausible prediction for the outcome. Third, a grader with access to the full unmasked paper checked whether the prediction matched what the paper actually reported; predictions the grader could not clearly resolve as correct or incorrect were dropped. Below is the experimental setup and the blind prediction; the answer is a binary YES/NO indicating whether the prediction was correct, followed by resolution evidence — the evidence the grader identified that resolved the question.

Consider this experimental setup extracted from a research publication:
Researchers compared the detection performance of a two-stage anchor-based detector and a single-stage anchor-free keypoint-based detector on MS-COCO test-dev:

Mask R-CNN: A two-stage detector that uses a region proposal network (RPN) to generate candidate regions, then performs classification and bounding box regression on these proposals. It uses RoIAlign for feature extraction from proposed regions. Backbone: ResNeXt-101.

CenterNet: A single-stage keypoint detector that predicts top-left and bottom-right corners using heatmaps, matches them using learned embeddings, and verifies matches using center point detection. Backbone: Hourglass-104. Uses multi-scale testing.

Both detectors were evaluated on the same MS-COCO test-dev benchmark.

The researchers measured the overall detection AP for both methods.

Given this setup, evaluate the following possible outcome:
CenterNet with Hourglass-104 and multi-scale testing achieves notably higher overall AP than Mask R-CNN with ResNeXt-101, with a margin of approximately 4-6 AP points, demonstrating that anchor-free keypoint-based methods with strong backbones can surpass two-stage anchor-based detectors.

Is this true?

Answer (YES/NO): NO